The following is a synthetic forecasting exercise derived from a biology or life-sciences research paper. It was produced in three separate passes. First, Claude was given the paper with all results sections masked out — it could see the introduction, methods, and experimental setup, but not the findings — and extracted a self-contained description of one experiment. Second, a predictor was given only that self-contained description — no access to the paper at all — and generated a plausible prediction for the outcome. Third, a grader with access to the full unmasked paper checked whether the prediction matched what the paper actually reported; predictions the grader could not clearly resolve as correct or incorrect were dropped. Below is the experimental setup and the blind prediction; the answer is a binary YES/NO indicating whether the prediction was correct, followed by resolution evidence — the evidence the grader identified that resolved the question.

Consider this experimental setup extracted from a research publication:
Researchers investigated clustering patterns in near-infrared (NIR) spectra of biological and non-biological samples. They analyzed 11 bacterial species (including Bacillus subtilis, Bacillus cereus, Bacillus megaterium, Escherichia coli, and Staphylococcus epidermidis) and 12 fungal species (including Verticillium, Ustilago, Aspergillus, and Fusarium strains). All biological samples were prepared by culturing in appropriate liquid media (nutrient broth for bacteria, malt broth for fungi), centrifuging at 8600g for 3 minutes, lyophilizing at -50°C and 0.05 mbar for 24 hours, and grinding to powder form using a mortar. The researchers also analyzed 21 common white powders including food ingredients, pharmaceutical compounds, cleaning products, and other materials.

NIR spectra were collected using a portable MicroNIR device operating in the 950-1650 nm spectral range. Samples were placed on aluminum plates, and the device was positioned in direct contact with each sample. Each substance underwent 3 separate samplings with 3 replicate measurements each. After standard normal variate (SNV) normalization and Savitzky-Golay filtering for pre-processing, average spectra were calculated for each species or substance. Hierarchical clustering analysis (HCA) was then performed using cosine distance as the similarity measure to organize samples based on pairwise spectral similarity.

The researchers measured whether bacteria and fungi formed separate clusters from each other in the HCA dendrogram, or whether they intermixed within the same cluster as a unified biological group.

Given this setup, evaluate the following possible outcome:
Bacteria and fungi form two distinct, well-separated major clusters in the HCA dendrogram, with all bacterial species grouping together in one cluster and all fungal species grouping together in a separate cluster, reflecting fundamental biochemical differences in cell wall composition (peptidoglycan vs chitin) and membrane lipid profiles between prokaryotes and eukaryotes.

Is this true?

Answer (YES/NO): YES